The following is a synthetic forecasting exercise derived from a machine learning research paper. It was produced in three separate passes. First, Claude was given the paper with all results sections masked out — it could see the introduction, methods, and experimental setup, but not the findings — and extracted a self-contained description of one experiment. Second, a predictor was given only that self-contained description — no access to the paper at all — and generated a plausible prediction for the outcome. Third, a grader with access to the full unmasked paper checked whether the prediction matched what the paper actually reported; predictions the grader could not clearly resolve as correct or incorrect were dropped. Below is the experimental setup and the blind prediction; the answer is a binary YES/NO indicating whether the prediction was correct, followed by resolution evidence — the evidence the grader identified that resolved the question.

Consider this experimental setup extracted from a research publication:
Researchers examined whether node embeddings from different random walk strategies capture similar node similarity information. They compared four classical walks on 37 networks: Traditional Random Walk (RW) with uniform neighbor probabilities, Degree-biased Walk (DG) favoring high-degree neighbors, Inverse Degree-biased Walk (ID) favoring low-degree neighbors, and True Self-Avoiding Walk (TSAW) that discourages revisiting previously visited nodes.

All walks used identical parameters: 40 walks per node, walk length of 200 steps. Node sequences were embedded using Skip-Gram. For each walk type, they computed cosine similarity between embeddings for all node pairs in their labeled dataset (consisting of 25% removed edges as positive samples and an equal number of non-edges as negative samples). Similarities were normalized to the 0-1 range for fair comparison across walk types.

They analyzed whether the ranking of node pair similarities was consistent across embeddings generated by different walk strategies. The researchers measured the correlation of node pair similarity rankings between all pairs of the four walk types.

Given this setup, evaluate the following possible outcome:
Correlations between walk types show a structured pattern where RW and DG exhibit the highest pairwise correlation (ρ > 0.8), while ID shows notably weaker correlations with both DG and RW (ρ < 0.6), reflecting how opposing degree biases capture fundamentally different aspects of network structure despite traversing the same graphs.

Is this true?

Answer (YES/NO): NO